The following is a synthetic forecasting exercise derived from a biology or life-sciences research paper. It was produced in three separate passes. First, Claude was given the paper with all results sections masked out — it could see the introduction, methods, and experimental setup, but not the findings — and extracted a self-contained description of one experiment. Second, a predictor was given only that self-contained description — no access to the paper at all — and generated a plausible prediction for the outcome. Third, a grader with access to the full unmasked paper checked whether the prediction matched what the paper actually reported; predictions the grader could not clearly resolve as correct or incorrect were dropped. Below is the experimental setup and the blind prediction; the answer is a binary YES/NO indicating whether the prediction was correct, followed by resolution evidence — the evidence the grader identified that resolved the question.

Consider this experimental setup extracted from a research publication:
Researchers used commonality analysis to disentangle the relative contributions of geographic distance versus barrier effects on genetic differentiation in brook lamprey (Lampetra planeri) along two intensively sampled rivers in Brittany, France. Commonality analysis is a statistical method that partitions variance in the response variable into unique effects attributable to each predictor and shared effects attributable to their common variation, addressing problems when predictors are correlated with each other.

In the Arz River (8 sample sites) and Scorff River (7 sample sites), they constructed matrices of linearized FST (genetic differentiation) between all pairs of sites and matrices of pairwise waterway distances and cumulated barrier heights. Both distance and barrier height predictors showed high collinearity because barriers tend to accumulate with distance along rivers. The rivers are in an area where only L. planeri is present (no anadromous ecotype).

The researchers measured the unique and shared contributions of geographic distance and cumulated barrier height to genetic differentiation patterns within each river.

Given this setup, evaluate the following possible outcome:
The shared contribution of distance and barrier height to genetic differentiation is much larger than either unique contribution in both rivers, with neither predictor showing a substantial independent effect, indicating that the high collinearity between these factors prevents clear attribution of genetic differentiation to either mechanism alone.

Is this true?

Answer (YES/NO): NO